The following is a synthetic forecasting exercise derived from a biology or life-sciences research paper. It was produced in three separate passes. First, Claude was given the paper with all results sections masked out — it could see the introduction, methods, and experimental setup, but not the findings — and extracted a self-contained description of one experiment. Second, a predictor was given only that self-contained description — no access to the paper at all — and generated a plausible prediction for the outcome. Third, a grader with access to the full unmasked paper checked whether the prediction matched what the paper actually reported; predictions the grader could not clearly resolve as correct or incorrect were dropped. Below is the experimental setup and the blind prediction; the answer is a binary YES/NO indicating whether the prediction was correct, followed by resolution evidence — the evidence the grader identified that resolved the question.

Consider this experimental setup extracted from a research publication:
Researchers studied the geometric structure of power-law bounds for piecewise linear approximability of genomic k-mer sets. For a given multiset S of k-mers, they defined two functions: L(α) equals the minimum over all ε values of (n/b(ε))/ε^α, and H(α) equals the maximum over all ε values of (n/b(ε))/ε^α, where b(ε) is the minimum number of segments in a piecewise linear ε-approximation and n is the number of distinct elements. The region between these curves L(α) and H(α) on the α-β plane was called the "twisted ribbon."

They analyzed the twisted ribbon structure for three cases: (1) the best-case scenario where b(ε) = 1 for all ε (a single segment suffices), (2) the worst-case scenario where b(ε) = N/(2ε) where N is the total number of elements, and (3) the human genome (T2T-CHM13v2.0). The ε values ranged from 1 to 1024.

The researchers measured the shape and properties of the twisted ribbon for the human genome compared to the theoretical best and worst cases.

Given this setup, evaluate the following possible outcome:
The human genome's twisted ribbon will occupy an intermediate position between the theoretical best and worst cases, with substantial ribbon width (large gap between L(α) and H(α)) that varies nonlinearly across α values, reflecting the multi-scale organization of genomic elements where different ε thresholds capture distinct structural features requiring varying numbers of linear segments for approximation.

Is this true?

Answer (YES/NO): NO